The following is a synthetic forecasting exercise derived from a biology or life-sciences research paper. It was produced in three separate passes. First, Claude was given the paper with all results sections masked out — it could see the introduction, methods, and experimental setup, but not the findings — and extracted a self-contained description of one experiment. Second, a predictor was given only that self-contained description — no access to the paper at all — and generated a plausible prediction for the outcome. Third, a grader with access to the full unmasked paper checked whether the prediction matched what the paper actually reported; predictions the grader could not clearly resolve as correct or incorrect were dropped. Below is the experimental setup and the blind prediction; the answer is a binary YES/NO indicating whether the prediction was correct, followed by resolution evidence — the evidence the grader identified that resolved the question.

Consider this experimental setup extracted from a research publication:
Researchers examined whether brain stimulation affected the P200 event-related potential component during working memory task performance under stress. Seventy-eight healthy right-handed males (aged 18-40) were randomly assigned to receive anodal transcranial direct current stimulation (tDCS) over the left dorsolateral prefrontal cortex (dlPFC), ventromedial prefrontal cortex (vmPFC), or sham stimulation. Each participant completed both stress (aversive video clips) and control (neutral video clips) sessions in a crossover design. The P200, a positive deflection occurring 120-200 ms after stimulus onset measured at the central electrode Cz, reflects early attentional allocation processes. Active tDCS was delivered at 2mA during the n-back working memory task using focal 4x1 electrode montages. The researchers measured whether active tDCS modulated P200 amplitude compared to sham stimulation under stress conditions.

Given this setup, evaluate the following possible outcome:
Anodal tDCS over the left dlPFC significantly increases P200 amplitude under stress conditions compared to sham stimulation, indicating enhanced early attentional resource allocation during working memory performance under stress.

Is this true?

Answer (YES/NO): NO